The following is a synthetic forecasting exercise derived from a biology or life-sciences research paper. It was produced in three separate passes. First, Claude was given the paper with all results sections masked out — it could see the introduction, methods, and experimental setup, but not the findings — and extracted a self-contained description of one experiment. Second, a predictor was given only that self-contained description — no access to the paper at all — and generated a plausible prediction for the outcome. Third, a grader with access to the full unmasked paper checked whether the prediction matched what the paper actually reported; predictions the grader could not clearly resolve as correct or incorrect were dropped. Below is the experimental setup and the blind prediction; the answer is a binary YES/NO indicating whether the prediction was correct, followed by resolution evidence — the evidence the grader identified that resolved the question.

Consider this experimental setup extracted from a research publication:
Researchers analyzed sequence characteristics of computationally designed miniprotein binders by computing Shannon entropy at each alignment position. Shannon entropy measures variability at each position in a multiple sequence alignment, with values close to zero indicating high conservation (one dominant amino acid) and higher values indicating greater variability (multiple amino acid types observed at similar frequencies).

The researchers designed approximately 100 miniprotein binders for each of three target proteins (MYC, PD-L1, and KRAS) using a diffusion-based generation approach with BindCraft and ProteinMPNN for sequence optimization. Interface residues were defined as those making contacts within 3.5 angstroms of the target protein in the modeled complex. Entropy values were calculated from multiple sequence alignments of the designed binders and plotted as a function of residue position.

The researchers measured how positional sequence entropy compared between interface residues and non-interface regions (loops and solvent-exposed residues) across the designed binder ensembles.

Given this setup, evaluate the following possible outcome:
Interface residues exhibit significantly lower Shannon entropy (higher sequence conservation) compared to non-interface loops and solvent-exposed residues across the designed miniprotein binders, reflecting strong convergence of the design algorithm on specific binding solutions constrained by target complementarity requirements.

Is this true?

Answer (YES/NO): NO